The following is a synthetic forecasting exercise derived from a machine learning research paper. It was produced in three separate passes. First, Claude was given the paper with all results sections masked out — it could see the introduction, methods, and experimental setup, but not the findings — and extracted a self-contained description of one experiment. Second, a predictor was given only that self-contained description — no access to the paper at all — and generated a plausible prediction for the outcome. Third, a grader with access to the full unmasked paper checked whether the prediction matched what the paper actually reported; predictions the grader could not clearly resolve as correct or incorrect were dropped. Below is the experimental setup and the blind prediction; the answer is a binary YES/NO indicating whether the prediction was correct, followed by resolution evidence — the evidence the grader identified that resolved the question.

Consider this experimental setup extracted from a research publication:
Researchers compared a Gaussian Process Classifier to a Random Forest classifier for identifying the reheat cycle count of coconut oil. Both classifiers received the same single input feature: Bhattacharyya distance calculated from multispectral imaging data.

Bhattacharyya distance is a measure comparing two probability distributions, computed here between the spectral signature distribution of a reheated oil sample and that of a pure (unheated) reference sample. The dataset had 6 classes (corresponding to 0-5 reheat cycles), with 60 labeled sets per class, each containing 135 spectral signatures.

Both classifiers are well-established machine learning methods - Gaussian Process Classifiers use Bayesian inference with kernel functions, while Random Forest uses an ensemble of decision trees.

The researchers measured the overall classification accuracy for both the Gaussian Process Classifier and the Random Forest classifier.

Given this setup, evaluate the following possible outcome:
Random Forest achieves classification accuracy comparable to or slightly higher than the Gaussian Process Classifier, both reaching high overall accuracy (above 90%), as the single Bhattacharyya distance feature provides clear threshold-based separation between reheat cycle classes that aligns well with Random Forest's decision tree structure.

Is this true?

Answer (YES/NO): NO